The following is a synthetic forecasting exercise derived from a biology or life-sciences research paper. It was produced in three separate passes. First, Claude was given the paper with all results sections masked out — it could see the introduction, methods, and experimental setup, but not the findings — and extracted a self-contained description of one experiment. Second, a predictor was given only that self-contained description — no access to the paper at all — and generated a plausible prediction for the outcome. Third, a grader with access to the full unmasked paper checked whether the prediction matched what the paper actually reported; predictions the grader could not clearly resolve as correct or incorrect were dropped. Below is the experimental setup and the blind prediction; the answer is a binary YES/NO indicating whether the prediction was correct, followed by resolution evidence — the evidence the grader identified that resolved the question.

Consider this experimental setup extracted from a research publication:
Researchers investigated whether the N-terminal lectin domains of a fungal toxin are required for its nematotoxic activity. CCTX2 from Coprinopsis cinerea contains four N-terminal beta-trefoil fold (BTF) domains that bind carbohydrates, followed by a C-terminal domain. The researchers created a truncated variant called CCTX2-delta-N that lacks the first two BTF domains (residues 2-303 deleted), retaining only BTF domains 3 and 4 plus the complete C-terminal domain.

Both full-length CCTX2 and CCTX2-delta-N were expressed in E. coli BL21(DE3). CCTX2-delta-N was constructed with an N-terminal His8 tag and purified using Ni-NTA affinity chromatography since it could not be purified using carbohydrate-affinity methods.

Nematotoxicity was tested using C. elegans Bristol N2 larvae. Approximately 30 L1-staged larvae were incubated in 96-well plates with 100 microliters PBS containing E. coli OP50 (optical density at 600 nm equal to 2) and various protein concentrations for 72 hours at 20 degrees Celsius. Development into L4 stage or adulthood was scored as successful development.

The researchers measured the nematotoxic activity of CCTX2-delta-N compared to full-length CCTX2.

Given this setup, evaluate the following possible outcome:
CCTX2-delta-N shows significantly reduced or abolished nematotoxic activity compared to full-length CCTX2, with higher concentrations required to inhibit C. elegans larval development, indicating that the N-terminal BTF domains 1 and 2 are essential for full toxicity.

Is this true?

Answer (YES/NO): NO